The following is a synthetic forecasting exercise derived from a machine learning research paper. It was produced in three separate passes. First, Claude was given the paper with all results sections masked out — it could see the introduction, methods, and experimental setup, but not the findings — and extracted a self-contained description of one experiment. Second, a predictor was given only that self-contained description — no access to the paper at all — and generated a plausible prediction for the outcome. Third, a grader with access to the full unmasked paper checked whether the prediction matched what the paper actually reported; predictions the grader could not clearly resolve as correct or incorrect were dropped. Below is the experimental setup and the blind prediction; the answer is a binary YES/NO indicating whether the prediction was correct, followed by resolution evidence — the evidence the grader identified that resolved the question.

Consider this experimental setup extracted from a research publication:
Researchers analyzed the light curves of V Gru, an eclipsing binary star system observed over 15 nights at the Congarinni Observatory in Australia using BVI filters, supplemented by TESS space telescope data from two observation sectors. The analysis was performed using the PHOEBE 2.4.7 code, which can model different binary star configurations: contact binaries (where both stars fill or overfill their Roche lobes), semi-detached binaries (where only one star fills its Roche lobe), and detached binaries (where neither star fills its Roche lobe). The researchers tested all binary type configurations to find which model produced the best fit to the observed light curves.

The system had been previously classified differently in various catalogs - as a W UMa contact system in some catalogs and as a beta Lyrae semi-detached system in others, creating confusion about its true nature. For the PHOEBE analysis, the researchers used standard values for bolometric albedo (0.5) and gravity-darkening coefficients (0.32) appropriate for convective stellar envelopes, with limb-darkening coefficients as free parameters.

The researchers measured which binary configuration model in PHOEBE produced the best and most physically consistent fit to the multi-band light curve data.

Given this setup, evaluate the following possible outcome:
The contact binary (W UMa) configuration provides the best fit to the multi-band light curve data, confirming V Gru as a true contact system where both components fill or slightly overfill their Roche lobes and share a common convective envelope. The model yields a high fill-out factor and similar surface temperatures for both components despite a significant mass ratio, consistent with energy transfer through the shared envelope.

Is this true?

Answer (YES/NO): NO